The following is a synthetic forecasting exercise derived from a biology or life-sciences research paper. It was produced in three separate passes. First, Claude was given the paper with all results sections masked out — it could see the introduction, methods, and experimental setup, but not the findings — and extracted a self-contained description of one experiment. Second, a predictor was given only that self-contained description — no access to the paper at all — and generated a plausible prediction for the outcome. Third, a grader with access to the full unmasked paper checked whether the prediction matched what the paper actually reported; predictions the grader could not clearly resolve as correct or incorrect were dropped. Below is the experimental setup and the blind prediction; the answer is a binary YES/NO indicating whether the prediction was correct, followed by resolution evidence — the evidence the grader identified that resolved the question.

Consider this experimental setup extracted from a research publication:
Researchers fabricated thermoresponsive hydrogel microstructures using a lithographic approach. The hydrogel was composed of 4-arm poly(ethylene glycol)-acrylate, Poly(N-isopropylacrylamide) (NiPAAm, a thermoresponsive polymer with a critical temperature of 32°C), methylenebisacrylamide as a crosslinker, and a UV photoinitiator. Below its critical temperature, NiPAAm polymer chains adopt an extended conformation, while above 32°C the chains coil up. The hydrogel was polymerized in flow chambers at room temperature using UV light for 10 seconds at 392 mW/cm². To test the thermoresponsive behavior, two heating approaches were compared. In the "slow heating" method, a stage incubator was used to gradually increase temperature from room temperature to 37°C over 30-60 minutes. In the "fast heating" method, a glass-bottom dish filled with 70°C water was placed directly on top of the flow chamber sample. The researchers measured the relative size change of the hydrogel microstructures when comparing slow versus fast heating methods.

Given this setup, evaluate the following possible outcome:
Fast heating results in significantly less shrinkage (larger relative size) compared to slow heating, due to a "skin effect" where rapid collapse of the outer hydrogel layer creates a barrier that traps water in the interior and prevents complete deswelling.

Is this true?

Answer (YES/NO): NO